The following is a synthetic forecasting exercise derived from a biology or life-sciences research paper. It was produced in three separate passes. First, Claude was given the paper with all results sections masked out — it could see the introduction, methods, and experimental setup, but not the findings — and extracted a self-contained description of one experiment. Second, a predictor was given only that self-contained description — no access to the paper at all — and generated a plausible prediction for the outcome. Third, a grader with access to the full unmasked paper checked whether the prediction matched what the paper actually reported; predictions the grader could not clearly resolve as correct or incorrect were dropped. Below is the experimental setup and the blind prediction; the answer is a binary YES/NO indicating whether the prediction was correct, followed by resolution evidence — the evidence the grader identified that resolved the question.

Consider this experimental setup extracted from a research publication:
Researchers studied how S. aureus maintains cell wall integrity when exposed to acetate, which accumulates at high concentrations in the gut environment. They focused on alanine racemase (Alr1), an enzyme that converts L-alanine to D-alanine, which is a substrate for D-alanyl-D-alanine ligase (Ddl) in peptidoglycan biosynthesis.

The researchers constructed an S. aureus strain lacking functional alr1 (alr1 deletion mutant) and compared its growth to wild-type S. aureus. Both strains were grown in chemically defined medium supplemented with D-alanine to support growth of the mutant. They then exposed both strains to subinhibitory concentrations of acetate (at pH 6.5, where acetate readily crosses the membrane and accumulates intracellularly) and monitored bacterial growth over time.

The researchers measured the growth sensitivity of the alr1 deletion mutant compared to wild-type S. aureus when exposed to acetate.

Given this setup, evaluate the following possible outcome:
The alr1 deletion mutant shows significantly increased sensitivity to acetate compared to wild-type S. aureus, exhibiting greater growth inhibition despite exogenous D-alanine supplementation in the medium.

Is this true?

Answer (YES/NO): NO